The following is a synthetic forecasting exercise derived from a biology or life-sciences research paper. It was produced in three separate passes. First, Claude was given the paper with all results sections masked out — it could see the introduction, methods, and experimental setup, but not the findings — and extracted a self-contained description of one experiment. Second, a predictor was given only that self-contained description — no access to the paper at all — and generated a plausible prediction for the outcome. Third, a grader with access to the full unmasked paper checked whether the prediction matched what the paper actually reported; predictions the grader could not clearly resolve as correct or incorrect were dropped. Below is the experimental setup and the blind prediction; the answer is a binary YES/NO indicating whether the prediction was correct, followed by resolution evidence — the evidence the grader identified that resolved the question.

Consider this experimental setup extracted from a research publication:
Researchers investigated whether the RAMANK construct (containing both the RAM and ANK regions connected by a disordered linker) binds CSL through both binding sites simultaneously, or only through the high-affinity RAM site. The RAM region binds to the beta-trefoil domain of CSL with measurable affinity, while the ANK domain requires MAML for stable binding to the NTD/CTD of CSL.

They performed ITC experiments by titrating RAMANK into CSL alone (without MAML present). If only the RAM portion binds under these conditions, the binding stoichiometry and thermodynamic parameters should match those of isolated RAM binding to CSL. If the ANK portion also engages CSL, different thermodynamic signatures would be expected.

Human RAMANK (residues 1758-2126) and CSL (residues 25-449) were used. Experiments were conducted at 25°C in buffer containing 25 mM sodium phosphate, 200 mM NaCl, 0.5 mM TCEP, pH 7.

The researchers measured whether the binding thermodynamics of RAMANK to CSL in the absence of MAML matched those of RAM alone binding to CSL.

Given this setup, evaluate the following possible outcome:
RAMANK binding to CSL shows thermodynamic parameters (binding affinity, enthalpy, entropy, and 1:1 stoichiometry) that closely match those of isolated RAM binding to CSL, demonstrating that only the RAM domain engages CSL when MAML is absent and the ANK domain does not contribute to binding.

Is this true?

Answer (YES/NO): YES